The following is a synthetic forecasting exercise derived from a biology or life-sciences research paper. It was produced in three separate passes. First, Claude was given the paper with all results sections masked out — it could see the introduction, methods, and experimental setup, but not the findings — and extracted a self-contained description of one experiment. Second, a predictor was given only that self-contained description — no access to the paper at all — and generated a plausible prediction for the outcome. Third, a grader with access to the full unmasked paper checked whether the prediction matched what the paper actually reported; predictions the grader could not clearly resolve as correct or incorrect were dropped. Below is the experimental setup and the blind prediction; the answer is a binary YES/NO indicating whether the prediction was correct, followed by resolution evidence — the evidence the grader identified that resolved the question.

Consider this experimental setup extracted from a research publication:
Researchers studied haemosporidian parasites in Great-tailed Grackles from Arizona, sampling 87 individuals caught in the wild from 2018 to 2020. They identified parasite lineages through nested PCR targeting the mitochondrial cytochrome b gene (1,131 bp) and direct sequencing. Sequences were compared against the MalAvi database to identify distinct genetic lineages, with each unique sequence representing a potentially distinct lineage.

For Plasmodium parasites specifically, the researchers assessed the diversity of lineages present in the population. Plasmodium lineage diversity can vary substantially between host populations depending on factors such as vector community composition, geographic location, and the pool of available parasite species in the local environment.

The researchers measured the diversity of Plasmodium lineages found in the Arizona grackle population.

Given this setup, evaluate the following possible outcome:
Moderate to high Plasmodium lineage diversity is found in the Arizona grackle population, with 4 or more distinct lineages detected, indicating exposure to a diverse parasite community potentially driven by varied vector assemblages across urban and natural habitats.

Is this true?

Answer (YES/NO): YES